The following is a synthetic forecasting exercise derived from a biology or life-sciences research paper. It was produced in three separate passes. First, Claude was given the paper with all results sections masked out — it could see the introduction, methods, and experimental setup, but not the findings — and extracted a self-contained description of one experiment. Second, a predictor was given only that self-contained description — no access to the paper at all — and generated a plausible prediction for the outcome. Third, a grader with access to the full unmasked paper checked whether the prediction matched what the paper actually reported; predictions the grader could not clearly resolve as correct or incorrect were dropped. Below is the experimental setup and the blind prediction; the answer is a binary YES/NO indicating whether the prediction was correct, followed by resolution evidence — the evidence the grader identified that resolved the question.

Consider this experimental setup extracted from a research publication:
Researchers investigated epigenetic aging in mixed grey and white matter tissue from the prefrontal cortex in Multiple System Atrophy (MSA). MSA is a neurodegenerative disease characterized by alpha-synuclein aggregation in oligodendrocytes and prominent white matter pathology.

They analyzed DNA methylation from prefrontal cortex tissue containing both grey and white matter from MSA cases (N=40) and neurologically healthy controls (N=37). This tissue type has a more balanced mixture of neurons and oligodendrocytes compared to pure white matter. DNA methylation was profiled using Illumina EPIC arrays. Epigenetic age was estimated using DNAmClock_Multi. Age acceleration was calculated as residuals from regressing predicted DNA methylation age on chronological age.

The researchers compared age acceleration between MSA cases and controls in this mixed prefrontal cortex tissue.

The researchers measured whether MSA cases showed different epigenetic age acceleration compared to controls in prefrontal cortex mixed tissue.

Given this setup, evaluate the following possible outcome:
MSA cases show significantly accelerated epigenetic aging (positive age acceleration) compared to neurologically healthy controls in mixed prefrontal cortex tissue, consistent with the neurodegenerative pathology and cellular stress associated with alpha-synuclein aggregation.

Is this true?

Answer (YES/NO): YES